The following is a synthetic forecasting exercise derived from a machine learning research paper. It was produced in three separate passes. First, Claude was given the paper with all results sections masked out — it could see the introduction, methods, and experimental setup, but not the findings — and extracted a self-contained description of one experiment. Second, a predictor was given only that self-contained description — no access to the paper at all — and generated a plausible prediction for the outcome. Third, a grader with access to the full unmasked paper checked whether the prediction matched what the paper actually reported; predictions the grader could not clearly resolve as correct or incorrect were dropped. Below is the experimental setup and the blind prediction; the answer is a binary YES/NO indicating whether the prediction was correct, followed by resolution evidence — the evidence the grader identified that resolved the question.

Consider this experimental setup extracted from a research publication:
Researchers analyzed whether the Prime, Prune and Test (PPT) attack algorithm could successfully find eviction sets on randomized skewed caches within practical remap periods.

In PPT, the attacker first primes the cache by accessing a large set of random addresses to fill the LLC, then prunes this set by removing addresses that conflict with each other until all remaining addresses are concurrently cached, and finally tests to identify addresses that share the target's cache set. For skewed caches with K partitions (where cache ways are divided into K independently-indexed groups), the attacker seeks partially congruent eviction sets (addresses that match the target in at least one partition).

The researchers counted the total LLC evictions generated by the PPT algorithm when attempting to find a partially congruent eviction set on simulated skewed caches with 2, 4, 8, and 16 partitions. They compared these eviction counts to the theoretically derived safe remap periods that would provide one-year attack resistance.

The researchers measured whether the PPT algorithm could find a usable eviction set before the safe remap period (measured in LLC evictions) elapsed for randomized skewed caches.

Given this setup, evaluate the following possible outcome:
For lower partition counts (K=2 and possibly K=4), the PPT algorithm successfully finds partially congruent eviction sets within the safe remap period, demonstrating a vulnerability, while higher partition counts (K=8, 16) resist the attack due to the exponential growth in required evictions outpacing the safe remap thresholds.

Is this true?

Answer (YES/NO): NO